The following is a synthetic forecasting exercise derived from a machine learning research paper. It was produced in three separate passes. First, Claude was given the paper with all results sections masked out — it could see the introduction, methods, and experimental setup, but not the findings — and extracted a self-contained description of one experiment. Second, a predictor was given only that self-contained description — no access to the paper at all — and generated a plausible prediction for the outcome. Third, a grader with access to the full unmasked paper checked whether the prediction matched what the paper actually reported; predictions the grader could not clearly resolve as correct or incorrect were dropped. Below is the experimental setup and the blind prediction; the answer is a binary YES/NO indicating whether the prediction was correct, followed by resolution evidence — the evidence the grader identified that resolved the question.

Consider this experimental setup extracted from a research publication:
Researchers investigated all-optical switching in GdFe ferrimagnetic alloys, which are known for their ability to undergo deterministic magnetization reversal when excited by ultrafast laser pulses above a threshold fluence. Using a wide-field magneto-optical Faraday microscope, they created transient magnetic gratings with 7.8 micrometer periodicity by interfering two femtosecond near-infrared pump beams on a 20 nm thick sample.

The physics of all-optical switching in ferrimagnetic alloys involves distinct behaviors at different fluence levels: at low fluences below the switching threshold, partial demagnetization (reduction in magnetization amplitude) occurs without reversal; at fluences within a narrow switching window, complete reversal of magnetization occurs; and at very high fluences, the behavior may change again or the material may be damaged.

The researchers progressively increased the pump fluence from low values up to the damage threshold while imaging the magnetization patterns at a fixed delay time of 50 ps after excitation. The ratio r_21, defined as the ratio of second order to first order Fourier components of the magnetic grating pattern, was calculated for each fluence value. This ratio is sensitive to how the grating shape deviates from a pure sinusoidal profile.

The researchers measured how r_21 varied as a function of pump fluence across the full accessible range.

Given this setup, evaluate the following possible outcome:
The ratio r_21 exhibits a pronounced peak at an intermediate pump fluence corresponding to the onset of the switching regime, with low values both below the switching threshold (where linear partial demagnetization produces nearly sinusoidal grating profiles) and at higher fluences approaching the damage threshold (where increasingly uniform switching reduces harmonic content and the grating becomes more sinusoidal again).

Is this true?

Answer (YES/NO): NO